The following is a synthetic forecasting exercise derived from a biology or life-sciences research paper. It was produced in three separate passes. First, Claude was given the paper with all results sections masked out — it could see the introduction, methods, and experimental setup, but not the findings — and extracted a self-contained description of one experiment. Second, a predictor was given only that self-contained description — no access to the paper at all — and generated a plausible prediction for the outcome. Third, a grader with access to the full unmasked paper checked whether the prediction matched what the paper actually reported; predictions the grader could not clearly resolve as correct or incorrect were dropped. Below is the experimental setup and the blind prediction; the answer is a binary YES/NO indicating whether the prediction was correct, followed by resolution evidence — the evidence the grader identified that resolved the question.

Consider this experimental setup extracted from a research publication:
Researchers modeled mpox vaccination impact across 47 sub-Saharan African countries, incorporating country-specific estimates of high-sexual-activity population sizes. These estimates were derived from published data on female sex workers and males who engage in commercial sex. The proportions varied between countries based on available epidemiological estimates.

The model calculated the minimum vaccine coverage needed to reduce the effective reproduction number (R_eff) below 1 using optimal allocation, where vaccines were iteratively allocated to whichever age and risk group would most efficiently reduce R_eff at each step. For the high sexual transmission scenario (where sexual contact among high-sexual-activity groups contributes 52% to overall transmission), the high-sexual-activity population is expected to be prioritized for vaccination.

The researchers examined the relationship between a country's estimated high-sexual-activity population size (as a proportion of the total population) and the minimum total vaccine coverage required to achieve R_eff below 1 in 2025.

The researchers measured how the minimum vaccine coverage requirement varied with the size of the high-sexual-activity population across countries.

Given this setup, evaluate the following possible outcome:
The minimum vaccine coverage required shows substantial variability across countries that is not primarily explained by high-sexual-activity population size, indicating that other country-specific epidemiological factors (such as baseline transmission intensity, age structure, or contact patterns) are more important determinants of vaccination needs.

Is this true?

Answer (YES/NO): NO